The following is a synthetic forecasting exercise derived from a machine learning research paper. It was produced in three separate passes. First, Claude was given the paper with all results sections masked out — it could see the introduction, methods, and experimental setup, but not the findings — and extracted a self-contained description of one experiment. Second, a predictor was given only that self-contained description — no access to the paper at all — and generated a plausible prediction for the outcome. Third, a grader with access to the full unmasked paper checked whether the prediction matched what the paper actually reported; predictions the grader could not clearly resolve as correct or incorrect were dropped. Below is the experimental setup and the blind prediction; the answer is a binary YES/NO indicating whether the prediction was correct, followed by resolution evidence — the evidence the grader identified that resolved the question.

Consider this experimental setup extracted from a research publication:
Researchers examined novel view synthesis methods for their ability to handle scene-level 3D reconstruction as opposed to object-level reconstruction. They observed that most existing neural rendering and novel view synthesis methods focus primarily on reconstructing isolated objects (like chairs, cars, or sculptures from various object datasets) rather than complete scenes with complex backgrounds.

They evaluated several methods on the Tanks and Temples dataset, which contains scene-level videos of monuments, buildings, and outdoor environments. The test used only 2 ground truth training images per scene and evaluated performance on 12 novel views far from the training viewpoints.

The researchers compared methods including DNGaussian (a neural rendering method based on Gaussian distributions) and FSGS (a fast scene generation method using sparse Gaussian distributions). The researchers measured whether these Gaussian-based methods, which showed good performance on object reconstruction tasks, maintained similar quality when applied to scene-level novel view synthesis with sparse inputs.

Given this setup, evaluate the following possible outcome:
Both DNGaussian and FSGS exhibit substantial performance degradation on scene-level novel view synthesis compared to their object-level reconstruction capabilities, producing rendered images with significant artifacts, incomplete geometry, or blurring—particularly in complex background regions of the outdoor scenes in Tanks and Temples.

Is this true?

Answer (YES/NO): YES